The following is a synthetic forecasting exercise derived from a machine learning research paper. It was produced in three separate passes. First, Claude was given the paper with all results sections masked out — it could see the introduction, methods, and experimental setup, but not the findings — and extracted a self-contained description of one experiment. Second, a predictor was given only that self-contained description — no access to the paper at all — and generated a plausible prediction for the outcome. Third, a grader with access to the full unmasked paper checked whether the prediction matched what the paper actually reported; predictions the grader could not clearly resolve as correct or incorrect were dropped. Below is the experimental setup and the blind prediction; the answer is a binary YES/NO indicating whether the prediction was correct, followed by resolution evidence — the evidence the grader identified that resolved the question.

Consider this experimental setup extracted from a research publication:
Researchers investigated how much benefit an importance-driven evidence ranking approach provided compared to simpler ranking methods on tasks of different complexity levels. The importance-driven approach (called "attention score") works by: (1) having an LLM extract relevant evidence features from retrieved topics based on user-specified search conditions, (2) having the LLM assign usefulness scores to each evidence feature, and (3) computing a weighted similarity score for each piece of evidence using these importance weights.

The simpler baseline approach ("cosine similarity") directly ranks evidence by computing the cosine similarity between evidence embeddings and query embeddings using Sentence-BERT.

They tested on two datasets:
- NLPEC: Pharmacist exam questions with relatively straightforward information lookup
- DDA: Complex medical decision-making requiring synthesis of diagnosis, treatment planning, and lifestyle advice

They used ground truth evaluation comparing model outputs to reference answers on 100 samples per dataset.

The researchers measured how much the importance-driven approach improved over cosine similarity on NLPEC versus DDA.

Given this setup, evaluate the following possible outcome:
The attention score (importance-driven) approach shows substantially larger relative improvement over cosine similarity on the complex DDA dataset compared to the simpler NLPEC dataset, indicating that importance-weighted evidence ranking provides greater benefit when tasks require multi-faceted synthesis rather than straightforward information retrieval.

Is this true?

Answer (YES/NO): YES